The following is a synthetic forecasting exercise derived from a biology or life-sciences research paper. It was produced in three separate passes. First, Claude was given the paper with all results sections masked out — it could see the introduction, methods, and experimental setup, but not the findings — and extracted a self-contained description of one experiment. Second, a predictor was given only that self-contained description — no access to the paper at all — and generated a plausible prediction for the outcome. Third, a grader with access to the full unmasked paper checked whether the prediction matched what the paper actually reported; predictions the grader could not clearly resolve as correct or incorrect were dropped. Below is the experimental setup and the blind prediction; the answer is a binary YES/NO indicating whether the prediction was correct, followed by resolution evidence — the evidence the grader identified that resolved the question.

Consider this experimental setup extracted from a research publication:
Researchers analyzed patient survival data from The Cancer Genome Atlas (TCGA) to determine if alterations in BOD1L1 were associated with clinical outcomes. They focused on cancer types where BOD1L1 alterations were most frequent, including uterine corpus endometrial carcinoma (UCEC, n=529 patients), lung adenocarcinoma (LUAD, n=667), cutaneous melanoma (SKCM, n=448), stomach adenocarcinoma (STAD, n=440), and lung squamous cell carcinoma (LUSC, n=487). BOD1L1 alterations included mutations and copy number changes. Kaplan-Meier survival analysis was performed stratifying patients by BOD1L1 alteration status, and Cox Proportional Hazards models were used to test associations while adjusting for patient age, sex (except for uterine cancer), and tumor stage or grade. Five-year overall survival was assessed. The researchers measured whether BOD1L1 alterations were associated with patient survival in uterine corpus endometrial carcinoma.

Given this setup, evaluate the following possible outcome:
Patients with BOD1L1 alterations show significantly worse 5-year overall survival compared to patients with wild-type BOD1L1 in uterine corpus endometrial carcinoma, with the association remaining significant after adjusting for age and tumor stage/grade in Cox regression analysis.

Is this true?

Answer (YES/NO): NO